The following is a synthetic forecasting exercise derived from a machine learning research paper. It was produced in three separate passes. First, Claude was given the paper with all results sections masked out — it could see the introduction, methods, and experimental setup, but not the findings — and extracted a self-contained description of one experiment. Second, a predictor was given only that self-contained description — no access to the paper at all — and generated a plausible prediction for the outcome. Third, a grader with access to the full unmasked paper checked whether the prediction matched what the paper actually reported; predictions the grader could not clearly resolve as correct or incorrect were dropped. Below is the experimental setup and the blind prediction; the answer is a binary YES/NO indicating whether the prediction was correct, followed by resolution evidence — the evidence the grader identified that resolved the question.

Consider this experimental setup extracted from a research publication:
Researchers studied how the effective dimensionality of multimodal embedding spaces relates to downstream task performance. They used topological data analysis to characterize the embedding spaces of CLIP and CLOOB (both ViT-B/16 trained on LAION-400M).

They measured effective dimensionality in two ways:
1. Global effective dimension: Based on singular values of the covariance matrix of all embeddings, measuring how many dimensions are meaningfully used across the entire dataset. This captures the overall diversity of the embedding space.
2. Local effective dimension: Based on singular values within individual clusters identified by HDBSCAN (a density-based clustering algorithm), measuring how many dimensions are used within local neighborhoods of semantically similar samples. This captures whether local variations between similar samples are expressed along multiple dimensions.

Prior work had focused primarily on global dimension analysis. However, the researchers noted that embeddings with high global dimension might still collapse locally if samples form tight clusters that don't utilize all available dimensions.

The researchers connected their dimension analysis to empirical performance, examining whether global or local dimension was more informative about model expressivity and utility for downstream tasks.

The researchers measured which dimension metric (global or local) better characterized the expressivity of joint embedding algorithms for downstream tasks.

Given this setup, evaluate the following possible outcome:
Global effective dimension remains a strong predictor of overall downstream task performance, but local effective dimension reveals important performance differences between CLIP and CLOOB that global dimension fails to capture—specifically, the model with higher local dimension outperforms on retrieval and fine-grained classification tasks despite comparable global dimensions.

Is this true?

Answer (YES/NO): NO